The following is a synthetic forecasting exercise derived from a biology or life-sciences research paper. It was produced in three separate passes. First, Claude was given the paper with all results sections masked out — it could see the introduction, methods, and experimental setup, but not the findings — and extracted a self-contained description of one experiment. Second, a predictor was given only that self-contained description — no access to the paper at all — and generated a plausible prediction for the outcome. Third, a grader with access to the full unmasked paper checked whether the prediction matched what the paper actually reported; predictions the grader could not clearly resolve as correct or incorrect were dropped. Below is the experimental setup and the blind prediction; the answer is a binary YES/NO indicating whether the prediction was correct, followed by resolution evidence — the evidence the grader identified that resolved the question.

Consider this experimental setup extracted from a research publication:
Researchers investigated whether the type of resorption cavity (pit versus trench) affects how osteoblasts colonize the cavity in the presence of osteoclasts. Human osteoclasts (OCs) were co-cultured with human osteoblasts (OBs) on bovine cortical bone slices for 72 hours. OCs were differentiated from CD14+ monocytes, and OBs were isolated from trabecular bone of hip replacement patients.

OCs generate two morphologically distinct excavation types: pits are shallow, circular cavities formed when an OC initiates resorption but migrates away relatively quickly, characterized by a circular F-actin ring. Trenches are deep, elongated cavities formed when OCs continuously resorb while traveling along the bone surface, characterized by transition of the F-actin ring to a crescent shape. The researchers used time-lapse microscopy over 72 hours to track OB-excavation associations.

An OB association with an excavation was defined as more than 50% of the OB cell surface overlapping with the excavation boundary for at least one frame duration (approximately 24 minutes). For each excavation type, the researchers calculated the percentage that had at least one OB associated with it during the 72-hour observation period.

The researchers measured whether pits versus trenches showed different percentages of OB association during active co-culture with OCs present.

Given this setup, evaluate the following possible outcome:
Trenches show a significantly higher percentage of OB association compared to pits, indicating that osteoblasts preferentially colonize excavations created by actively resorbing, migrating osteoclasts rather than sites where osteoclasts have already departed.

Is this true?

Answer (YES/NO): NO